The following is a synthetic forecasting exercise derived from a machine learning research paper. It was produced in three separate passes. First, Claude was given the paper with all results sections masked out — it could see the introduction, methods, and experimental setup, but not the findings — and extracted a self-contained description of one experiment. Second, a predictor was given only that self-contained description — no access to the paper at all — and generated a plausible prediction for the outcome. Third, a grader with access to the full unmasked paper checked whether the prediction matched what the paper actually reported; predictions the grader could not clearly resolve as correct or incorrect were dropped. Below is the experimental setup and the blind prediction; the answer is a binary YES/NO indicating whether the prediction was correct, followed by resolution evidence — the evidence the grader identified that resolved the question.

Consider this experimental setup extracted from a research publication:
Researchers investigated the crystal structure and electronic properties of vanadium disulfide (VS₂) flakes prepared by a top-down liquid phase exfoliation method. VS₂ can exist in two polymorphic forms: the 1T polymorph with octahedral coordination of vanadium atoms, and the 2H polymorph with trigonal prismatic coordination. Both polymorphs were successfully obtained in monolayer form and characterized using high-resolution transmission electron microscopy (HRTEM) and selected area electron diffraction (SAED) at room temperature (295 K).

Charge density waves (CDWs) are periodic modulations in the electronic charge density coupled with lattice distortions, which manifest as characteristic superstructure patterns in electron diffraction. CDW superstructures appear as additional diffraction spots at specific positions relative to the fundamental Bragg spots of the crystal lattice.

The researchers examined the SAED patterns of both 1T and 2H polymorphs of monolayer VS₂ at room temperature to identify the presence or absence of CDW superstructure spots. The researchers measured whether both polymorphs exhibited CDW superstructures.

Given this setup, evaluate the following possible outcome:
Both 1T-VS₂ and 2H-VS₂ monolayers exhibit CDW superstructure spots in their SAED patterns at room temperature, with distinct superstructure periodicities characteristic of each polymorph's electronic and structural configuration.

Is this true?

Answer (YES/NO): NO